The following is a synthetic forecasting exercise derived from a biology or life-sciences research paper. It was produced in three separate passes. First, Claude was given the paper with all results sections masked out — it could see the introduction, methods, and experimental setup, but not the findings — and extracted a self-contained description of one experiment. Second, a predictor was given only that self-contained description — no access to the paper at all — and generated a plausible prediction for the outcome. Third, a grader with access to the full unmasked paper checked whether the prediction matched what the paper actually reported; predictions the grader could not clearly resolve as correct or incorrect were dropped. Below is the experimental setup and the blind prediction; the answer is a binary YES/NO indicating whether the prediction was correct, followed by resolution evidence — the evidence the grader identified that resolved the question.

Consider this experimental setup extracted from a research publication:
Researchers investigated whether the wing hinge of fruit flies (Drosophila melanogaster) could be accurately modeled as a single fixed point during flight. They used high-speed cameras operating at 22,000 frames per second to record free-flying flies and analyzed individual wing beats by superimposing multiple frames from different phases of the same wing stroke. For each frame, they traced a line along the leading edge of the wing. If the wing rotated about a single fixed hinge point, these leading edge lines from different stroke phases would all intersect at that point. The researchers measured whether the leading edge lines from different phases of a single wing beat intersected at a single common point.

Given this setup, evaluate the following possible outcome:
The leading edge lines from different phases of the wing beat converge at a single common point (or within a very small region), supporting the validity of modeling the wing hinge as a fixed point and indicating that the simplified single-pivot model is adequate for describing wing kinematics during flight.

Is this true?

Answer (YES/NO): NO